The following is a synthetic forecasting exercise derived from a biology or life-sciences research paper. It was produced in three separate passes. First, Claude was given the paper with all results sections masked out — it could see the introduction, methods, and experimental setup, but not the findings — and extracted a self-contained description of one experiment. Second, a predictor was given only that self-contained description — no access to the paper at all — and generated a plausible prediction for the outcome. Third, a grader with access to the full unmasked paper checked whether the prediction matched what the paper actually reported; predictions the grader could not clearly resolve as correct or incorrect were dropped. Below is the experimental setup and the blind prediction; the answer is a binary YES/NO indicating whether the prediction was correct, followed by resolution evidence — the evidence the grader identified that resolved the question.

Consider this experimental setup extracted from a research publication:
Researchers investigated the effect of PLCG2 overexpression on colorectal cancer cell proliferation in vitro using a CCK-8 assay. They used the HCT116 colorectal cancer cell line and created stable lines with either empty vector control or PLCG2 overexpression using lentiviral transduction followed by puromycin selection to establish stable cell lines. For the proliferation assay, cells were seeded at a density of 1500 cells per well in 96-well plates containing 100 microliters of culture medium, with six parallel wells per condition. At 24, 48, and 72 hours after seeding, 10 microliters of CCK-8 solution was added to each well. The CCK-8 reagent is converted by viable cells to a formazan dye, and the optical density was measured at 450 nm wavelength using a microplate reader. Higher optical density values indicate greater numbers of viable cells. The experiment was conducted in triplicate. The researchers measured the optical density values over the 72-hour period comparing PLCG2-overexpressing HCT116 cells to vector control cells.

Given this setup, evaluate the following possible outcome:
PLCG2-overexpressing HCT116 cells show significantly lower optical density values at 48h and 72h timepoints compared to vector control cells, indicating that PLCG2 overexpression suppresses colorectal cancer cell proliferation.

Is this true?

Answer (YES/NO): YES